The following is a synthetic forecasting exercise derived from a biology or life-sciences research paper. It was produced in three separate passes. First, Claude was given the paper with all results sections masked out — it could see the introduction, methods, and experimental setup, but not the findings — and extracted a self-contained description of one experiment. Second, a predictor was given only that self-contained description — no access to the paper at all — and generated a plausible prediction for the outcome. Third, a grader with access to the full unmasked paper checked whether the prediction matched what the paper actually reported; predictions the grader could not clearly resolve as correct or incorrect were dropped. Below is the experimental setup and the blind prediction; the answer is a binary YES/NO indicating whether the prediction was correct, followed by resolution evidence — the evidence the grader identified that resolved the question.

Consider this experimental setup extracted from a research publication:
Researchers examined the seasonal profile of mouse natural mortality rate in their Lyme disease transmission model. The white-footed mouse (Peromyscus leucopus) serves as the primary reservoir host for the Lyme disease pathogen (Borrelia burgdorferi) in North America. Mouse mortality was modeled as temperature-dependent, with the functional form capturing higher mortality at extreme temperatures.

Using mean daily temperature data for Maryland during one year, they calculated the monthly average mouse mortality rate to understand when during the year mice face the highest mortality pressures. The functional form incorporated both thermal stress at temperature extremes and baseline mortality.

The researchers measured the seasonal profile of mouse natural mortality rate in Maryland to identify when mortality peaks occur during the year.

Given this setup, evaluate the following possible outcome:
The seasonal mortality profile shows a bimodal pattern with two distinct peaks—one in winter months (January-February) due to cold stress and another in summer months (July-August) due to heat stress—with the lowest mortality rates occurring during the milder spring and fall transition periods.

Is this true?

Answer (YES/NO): NO